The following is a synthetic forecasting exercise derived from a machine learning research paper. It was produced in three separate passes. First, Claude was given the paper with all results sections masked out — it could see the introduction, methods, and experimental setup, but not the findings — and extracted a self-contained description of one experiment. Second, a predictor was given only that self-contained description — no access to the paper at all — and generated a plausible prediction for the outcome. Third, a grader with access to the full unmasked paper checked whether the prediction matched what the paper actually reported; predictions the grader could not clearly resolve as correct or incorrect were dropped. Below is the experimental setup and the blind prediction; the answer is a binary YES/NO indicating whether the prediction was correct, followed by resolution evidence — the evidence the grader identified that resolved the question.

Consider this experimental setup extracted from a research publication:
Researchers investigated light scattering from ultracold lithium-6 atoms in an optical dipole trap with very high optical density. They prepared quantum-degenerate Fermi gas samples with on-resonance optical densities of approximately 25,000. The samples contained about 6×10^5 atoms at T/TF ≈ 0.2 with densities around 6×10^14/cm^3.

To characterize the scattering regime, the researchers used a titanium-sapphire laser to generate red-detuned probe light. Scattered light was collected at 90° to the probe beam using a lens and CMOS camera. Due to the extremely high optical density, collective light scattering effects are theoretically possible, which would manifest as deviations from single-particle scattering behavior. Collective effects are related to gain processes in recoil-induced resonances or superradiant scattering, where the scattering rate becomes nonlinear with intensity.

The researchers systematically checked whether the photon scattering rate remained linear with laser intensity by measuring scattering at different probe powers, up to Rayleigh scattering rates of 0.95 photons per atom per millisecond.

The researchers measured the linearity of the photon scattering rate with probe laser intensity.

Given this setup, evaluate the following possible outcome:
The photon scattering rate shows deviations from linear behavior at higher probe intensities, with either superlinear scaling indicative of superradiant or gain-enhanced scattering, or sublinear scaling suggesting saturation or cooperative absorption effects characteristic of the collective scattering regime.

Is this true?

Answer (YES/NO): NO